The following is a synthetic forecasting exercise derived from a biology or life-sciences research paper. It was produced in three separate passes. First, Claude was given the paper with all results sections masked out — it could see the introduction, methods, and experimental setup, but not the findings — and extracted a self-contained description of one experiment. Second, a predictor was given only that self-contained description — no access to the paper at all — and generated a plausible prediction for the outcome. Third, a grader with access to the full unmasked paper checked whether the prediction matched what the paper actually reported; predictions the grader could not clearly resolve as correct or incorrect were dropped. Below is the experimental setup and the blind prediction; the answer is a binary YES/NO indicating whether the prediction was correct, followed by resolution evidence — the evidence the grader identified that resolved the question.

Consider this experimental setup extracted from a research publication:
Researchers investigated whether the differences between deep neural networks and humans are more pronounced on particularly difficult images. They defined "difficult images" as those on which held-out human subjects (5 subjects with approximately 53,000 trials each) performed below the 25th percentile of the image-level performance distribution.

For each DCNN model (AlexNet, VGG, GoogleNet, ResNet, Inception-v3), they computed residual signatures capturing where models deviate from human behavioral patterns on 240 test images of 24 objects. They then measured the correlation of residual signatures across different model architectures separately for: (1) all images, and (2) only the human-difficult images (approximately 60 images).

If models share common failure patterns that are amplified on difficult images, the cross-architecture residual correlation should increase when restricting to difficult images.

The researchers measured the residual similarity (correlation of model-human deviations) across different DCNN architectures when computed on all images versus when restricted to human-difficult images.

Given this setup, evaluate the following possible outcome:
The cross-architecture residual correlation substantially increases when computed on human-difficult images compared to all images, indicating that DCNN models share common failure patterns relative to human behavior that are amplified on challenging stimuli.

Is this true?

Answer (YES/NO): NO